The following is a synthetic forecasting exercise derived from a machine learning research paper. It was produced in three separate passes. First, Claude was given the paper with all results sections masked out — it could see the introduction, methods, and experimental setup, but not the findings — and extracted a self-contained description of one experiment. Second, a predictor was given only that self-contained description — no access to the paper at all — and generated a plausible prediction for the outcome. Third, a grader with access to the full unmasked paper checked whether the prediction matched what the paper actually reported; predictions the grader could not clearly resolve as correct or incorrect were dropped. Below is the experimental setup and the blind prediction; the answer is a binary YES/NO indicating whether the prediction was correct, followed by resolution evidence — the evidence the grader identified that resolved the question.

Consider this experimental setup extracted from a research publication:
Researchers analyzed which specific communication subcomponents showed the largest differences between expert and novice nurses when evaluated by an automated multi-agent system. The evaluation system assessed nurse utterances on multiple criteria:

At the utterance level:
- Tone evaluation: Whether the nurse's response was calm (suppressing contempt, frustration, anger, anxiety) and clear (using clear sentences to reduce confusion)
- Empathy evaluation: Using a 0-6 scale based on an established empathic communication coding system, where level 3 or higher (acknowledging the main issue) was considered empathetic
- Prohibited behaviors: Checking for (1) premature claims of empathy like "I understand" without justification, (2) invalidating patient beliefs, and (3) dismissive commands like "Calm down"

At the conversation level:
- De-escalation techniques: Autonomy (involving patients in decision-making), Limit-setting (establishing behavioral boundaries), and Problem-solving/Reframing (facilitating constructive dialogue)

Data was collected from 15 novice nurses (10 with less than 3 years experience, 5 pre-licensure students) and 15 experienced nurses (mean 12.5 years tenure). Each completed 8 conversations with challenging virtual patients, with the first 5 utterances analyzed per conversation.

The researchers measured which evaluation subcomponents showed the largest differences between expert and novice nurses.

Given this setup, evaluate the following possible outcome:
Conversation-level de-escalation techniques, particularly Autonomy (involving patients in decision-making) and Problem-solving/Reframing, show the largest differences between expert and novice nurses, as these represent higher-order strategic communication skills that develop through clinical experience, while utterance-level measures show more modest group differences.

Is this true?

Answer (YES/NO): NO